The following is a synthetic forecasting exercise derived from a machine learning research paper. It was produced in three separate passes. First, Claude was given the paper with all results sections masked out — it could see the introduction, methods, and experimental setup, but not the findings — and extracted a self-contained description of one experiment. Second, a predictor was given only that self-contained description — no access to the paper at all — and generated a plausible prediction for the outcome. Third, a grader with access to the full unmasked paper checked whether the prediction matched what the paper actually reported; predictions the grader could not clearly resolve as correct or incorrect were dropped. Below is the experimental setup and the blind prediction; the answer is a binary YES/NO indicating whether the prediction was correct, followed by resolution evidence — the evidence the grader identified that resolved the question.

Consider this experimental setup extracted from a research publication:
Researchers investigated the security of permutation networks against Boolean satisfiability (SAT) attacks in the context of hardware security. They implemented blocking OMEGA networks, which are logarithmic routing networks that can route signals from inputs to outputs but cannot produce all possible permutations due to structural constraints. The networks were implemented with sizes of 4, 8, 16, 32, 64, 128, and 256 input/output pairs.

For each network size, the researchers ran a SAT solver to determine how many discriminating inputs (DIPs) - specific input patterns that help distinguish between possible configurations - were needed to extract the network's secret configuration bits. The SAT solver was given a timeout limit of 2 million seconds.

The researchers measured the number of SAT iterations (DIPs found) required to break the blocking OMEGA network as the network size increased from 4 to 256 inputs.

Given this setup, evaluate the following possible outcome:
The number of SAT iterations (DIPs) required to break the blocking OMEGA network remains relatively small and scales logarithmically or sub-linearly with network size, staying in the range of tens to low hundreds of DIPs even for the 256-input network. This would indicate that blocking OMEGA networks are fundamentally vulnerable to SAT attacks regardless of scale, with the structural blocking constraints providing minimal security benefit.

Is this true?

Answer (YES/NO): YES